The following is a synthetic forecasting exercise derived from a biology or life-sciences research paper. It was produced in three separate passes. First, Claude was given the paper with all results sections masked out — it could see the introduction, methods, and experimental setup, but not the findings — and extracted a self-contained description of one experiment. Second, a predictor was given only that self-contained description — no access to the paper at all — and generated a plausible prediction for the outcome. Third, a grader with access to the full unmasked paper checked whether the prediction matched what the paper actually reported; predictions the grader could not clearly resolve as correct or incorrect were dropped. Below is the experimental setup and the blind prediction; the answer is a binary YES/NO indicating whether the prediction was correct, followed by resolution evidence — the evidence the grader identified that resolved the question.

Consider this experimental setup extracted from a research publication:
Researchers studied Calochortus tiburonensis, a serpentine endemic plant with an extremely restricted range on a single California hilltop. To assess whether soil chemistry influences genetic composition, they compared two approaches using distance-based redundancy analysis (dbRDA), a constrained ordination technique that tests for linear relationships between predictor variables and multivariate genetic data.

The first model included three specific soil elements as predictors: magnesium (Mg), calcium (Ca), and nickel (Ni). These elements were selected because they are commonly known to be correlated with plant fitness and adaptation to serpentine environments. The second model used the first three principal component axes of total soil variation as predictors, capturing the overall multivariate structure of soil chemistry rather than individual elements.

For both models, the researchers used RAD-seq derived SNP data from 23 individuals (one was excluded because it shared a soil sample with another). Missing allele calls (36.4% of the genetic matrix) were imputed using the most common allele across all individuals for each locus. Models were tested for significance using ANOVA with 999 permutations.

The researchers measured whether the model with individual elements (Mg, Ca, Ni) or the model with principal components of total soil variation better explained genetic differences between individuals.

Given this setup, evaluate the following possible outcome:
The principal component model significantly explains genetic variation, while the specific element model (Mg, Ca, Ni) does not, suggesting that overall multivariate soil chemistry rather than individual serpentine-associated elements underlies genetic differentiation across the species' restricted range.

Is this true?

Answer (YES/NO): YES